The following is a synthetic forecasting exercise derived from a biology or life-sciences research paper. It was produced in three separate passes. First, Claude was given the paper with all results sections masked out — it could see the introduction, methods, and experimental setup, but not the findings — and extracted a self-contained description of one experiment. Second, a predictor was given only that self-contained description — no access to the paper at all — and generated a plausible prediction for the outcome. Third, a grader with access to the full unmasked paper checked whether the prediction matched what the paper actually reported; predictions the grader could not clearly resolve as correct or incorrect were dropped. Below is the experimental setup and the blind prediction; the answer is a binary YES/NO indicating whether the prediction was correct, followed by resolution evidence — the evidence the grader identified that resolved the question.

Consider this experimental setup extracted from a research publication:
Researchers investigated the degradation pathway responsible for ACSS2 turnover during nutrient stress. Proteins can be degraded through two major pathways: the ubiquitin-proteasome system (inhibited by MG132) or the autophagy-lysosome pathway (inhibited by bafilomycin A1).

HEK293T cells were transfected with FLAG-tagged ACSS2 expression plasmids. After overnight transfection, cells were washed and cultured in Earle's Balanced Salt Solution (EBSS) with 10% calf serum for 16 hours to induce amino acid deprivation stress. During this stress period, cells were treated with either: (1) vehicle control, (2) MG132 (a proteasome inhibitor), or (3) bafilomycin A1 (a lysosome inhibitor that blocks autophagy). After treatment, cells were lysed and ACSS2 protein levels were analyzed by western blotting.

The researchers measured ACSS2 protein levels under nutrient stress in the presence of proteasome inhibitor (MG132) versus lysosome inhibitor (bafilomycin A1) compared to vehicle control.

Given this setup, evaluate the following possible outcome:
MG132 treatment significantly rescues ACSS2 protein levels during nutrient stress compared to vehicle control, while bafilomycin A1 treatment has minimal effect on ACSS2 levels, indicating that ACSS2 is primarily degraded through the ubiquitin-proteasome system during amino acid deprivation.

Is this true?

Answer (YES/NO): YES